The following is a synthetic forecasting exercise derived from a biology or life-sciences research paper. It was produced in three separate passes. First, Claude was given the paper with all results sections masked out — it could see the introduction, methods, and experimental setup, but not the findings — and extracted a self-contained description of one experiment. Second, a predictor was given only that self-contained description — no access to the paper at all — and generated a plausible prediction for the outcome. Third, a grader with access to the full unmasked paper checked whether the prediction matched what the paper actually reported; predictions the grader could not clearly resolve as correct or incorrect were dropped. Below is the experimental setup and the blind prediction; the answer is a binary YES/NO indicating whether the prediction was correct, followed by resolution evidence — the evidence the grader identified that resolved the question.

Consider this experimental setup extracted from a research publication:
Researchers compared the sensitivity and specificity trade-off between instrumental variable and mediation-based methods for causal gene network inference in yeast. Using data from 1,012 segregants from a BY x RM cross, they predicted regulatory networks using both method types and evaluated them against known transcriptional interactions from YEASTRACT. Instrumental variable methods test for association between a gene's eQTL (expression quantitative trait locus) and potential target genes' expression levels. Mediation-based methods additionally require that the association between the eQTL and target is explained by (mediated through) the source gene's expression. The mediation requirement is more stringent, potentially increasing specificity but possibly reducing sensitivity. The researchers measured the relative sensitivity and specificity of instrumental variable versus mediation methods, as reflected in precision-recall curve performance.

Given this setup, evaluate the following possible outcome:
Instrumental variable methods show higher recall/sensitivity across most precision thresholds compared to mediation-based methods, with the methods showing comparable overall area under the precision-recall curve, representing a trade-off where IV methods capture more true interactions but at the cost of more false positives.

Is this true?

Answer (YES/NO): NO